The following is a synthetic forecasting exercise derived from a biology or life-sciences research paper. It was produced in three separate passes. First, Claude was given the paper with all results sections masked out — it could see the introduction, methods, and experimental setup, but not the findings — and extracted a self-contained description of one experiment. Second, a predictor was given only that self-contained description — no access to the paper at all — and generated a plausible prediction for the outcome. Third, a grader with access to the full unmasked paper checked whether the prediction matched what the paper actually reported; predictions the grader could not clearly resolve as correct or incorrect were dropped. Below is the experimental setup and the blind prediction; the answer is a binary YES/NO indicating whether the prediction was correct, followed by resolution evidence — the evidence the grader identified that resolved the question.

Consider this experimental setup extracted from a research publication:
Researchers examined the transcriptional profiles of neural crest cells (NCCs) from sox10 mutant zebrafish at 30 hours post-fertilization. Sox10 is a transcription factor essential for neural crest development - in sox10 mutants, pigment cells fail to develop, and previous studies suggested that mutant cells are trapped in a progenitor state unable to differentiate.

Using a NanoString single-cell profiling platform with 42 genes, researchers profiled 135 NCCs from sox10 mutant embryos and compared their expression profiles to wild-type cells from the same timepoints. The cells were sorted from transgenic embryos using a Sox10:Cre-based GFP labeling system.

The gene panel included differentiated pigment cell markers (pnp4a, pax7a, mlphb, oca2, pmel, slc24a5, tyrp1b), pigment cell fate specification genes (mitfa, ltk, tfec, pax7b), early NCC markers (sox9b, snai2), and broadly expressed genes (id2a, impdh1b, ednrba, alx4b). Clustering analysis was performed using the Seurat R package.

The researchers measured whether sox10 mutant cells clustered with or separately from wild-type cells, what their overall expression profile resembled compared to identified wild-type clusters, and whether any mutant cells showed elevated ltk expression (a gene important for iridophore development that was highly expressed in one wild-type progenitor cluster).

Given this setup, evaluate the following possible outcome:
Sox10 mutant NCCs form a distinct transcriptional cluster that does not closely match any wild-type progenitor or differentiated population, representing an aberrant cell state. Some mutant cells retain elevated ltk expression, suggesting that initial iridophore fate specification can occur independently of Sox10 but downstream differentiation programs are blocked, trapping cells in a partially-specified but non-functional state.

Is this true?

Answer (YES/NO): NO